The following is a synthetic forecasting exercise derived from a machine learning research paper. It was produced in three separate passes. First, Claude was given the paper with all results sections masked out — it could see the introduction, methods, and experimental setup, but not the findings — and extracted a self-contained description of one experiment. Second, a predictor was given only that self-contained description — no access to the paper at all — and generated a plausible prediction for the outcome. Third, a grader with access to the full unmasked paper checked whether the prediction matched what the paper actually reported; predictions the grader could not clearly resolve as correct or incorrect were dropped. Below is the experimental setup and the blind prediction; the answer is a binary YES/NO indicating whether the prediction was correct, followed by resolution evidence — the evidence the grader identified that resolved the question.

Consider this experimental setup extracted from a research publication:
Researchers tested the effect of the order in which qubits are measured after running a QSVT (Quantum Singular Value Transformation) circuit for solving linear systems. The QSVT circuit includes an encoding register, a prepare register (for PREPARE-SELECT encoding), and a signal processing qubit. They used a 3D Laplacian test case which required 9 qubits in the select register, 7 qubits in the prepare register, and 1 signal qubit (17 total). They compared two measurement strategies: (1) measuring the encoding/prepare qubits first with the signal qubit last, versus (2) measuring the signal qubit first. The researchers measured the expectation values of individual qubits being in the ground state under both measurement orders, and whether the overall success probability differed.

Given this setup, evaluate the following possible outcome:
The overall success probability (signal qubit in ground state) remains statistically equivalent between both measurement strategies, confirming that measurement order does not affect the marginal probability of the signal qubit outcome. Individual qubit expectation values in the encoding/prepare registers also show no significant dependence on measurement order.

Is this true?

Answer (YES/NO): NO